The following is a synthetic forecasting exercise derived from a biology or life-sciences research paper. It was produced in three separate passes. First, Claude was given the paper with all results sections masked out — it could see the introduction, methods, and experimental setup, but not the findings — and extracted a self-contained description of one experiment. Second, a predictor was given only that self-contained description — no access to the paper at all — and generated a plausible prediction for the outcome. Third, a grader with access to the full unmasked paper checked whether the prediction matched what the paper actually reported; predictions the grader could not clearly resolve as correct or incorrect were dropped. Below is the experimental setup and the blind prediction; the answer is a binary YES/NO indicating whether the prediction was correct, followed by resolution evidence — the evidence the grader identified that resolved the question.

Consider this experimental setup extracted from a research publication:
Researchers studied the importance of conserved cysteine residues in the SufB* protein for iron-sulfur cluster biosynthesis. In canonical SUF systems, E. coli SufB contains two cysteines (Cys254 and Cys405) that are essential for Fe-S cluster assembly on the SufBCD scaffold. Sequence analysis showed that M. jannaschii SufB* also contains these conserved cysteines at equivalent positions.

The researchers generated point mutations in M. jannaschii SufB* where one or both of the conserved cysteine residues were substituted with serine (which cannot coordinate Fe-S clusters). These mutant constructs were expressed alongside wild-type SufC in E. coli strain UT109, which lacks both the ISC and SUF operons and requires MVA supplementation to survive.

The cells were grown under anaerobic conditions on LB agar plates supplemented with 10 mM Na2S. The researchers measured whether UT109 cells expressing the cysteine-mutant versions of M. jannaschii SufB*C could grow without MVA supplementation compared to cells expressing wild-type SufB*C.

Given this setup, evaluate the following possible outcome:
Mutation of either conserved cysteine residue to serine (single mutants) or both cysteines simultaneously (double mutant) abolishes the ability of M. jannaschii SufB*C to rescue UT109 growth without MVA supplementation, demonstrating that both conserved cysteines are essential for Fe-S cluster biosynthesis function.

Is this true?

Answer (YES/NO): NO